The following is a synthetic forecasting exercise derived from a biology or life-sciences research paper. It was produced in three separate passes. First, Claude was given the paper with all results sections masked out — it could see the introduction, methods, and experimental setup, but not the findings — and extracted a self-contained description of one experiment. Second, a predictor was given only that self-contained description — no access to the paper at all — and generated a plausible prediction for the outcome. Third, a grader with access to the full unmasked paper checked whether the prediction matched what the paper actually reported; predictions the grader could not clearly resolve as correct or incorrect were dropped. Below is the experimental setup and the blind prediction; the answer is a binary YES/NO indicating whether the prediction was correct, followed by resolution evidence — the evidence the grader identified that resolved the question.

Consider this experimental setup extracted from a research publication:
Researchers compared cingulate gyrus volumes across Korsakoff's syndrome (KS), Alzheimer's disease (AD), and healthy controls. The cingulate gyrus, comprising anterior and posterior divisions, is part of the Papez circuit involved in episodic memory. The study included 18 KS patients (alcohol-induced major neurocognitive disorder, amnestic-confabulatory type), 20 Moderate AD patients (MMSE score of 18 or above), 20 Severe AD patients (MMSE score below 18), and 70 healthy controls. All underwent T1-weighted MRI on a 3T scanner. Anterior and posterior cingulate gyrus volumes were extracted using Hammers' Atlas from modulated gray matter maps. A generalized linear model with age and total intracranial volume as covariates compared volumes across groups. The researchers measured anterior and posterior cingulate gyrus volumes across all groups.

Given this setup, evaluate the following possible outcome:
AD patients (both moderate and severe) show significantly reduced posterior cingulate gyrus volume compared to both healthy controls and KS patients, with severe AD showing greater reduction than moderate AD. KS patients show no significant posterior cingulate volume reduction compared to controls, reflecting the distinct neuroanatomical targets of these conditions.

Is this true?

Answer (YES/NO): NO